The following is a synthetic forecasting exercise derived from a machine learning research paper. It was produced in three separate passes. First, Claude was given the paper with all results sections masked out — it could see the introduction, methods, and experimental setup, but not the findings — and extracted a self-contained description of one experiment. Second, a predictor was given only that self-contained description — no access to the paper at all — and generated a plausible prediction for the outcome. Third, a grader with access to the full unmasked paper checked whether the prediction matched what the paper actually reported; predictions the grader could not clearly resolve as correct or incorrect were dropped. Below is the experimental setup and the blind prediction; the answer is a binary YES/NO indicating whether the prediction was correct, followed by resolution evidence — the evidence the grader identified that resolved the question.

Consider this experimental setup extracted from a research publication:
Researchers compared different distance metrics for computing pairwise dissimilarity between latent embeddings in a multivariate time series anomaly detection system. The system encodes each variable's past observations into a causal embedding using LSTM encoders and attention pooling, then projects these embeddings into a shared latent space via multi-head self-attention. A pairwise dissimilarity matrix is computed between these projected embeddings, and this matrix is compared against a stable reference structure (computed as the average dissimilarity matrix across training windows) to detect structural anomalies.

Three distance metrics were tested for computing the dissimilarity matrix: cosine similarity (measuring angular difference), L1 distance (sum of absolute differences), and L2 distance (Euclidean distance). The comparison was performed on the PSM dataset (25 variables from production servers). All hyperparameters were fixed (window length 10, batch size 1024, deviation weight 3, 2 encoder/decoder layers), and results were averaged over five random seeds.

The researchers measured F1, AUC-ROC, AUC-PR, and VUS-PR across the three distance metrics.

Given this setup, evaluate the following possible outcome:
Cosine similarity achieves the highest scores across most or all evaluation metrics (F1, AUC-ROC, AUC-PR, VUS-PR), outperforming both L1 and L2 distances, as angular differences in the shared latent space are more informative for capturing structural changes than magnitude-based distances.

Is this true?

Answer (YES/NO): NO